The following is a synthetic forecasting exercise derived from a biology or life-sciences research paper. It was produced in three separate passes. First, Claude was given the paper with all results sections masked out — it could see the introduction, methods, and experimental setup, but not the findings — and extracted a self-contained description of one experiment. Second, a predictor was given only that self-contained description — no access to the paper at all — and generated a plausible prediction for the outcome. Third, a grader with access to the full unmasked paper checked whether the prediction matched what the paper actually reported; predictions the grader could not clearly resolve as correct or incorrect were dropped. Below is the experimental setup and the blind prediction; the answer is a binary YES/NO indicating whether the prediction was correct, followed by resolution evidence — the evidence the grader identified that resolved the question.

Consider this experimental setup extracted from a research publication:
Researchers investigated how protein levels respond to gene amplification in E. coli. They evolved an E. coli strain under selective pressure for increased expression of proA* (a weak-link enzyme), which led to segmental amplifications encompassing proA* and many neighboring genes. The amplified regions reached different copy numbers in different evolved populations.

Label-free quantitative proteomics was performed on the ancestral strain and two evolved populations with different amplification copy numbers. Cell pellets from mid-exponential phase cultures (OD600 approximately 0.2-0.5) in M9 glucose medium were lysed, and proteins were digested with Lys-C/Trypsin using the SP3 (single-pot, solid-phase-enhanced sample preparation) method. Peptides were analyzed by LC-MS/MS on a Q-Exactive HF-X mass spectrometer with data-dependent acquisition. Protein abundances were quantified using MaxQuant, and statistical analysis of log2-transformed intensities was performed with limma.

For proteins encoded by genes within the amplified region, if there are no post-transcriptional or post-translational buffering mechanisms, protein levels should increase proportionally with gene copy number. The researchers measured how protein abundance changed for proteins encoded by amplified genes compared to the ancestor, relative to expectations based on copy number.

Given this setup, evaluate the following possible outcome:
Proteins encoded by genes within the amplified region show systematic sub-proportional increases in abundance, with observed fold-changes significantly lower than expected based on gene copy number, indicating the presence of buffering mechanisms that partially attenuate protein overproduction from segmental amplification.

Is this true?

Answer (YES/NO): NO